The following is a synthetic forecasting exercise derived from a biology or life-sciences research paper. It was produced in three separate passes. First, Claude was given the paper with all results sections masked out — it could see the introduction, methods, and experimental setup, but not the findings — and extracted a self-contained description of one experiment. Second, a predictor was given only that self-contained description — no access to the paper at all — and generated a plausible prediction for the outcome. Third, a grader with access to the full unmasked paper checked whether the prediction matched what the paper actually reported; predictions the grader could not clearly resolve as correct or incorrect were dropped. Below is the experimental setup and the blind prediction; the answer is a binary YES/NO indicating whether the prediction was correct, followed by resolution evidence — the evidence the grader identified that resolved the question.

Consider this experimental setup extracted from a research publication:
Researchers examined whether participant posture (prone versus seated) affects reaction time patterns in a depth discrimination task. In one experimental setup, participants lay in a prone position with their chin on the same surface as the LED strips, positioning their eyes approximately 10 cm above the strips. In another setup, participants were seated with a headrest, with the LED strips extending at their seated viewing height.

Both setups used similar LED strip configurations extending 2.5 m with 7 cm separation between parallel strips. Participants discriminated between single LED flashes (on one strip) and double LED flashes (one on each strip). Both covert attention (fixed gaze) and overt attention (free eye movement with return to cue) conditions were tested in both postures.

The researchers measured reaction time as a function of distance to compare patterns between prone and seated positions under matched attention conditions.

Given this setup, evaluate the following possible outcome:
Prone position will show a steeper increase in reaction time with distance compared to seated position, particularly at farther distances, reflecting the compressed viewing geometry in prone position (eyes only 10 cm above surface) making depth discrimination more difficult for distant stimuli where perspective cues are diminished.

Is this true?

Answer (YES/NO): NO